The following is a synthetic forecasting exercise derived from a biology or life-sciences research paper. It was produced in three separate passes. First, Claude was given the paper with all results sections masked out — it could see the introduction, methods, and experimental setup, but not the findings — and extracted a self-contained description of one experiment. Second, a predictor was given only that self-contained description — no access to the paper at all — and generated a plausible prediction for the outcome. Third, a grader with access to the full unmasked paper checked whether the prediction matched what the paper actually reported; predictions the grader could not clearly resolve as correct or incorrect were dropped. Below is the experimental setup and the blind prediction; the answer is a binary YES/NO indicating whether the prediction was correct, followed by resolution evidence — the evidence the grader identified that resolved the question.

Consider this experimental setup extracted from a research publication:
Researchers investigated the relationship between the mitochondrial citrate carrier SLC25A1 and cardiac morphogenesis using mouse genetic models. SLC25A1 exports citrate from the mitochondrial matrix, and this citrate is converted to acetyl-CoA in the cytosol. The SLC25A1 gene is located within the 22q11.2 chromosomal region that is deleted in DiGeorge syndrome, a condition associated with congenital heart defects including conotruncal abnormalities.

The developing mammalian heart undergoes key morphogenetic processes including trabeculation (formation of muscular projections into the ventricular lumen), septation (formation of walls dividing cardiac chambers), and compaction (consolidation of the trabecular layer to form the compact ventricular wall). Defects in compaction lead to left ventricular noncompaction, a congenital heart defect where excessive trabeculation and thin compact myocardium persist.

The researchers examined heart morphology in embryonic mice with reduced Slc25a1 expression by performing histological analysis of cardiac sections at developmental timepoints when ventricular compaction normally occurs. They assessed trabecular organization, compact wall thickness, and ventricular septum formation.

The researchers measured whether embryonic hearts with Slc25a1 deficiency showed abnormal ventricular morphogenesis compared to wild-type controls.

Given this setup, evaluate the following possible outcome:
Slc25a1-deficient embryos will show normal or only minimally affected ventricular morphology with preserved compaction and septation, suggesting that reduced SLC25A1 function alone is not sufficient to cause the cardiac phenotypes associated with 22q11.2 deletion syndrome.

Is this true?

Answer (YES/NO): NO